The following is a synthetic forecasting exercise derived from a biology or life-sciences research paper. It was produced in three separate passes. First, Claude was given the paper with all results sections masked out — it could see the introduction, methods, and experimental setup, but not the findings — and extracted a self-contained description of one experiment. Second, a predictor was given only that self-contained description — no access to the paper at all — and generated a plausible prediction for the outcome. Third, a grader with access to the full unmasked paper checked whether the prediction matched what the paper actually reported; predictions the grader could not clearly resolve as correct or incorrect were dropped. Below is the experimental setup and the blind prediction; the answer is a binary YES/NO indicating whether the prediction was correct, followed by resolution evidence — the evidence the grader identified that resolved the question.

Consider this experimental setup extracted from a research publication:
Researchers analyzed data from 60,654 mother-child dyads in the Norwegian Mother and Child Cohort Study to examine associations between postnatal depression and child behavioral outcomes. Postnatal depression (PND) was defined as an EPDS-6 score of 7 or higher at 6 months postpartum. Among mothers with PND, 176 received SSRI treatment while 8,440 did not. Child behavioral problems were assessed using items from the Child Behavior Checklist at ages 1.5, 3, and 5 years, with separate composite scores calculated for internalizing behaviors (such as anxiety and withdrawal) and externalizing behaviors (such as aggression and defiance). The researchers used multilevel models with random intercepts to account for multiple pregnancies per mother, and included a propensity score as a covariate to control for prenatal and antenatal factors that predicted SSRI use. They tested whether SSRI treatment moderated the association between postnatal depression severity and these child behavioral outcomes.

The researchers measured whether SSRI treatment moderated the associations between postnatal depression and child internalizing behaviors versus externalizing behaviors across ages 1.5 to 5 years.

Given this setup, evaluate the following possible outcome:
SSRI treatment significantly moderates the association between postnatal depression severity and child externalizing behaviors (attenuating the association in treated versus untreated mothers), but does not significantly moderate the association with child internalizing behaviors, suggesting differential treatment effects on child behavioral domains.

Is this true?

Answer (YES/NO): YES